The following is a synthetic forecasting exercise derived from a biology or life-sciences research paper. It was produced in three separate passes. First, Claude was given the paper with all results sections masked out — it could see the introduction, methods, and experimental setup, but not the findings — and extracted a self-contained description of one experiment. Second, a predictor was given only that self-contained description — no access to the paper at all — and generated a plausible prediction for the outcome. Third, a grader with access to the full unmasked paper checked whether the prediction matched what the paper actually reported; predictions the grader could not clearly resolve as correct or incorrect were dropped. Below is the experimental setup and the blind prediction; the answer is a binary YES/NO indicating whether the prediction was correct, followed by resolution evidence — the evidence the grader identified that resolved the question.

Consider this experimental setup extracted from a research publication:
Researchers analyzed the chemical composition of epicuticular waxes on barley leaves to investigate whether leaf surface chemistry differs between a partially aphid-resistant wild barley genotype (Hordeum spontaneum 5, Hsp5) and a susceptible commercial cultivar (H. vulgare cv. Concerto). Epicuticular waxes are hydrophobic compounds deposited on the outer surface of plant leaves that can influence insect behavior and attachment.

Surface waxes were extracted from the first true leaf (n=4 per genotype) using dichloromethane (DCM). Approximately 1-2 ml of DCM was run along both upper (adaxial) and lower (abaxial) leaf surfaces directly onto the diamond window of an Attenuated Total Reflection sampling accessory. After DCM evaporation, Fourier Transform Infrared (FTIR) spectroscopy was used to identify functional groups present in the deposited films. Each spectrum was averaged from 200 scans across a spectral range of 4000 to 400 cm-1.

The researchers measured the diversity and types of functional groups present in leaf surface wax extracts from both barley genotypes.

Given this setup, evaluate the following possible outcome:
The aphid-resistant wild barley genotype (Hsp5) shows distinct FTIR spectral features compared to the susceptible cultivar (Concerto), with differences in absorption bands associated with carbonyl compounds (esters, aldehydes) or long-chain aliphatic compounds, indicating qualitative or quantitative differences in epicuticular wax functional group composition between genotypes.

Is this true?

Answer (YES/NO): YES